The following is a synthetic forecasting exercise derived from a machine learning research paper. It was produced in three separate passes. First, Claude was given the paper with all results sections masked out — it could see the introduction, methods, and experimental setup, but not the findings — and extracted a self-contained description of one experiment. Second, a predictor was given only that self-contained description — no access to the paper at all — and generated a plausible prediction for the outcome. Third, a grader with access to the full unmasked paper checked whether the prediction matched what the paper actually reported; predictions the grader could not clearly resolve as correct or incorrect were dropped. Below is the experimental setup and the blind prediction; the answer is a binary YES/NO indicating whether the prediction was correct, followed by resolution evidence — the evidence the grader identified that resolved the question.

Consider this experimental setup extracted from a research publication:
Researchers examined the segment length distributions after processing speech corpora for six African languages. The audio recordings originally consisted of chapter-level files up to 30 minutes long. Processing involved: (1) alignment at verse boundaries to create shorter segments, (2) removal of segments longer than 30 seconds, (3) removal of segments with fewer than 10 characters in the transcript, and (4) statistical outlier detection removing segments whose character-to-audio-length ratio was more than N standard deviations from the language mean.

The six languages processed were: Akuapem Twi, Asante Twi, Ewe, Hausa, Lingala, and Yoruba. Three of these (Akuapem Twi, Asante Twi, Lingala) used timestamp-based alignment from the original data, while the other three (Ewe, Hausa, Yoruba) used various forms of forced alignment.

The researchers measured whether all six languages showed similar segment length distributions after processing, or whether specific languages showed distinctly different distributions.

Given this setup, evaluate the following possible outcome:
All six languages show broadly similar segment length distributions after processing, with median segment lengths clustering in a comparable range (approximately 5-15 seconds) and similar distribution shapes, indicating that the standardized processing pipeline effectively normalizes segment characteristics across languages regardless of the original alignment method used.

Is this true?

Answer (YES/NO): NO